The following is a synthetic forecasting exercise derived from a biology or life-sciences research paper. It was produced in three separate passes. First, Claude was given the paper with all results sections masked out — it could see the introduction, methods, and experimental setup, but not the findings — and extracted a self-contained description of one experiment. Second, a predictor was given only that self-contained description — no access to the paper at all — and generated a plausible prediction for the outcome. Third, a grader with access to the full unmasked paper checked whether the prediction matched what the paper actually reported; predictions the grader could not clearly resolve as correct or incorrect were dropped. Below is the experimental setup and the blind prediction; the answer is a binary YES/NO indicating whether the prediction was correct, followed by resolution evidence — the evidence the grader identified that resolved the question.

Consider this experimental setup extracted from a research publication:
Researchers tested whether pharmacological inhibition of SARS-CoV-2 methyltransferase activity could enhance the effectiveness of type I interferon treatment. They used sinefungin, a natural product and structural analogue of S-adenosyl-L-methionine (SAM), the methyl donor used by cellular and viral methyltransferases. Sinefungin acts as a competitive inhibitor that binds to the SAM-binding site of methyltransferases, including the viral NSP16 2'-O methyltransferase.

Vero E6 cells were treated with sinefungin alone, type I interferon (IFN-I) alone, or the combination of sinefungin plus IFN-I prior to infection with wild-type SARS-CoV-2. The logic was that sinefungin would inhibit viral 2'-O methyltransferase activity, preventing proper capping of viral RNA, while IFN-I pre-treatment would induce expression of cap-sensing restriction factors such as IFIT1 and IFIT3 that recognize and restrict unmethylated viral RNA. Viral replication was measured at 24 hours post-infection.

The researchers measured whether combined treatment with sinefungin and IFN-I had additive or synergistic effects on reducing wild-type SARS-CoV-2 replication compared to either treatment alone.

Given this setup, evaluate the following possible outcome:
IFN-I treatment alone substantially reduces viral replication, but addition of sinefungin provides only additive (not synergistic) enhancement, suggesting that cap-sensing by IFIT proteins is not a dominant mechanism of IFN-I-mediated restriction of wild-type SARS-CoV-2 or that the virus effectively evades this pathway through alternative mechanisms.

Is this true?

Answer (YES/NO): NO